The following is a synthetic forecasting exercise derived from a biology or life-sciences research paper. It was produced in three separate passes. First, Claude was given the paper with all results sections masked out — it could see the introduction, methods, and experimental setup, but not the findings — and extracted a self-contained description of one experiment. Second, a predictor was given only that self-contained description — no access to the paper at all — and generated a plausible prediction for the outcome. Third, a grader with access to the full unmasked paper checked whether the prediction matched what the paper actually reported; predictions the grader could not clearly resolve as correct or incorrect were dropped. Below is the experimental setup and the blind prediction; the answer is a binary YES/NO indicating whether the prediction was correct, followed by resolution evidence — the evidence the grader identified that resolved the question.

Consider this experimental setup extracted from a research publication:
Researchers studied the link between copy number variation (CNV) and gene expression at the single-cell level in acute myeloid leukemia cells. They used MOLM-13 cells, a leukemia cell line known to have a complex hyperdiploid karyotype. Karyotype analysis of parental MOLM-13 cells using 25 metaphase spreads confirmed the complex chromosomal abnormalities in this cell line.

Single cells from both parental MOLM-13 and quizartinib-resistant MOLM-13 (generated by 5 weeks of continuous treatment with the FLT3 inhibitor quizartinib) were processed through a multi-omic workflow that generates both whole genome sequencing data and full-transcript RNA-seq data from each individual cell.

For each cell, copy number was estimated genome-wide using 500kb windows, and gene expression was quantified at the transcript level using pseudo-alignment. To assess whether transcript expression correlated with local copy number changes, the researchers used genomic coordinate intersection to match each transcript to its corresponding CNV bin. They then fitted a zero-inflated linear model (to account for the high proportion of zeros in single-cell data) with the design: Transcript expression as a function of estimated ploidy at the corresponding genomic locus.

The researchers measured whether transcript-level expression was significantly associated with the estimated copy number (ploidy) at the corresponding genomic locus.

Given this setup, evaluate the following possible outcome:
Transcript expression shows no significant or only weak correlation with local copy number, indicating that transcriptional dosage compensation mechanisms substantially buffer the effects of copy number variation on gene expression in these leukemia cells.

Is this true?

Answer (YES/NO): NO